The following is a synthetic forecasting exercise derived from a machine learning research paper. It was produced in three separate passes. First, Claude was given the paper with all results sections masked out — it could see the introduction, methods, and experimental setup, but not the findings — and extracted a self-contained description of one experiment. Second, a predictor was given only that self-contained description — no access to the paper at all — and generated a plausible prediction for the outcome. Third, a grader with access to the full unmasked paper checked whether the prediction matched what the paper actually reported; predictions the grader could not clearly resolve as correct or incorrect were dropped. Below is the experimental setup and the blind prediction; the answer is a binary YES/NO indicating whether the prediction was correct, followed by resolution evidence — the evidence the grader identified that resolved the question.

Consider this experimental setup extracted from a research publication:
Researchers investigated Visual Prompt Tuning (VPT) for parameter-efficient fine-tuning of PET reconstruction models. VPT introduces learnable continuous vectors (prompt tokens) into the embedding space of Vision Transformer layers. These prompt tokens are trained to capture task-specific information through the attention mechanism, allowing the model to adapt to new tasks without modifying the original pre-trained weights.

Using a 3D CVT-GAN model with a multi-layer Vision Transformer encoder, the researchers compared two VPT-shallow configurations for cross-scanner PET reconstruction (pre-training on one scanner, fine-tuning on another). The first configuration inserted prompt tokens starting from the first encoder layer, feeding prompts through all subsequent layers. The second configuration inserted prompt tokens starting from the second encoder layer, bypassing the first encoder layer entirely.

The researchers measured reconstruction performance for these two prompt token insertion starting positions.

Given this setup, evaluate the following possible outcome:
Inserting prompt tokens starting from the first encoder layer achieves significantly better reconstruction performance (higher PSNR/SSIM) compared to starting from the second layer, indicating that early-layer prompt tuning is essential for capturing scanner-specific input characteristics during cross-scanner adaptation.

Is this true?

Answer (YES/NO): NO